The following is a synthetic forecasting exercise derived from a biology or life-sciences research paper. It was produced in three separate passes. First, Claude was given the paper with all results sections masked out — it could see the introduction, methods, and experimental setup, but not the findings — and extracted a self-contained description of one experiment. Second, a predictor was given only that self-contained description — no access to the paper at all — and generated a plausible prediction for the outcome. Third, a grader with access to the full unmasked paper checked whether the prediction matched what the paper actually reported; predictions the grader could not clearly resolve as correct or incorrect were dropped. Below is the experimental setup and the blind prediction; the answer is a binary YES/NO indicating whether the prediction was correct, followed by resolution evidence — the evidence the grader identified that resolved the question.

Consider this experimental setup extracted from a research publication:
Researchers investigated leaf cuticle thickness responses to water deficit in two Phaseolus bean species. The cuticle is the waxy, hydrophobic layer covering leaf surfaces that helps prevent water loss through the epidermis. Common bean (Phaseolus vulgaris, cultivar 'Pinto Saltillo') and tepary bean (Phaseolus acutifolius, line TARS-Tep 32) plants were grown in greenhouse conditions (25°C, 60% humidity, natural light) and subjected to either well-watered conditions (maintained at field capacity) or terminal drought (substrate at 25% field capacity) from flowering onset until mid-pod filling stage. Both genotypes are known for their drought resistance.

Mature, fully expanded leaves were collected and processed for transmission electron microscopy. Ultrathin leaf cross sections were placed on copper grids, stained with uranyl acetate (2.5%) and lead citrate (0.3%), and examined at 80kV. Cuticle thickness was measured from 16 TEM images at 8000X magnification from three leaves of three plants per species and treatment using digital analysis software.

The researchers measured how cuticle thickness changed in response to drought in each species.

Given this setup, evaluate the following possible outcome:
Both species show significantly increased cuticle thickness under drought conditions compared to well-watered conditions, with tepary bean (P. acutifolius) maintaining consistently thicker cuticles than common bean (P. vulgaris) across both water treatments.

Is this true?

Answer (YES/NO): NO